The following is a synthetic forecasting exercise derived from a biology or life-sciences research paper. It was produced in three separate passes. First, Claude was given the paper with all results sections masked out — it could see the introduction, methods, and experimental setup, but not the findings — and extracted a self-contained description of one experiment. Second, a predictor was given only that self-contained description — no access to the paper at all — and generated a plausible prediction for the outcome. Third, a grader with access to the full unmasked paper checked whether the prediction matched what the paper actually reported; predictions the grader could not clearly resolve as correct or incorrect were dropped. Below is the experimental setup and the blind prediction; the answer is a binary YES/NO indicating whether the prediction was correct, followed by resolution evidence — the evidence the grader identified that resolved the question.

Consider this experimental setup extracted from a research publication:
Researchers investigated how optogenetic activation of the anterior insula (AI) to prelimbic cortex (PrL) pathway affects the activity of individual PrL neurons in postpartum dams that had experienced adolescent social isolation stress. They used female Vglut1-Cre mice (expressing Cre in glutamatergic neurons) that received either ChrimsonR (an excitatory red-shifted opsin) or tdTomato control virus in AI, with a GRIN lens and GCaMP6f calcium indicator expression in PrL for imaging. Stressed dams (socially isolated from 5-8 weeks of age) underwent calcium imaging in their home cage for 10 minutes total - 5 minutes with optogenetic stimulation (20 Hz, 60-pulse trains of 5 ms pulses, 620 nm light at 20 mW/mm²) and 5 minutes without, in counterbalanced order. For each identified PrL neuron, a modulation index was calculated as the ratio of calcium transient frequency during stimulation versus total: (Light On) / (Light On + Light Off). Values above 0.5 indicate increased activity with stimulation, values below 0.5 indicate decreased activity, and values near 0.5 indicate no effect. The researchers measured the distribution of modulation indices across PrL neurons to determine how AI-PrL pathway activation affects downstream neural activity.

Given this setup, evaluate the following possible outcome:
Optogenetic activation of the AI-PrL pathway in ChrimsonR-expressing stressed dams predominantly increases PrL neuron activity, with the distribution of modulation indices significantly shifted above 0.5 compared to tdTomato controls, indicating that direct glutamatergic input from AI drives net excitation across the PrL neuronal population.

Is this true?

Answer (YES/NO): YES